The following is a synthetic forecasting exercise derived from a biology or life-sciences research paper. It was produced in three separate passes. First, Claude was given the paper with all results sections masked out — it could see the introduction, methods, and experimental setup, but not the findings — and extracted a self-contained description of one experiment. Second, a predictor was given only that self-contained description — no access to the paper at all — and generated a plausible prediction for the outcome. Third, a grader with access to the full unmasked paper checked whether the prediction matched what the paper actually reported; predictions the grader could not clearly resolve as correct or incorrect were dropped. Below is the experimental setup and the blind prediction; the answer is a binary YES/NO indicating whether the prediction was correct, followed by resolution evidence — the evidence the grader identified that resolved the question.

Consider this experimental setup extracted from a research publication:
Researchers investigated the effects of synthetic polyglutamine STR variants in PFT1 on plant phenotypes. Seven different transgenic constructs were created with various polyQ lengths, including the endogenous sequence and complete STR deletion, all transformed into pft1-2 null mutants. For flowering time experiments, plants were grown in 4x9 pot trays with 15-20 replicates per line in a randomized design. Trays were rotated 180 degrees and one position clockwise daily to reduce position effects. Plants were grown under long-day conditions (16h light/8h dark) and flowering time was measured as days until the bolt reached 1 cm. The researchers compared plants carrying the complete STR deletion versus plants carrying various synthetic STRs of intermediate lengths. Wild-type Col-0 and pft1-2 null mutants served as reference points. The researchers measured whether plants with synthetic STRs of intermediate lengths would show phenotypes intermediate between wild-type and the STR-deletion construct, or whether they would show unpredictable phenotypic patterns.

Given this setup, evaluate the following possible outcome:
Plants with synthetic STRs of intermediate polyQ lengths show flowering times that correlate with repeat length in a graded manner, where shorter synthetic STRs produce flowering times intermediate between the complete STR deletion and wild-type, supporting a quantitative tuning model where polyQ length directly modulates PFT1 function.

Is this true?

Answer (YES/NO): NO